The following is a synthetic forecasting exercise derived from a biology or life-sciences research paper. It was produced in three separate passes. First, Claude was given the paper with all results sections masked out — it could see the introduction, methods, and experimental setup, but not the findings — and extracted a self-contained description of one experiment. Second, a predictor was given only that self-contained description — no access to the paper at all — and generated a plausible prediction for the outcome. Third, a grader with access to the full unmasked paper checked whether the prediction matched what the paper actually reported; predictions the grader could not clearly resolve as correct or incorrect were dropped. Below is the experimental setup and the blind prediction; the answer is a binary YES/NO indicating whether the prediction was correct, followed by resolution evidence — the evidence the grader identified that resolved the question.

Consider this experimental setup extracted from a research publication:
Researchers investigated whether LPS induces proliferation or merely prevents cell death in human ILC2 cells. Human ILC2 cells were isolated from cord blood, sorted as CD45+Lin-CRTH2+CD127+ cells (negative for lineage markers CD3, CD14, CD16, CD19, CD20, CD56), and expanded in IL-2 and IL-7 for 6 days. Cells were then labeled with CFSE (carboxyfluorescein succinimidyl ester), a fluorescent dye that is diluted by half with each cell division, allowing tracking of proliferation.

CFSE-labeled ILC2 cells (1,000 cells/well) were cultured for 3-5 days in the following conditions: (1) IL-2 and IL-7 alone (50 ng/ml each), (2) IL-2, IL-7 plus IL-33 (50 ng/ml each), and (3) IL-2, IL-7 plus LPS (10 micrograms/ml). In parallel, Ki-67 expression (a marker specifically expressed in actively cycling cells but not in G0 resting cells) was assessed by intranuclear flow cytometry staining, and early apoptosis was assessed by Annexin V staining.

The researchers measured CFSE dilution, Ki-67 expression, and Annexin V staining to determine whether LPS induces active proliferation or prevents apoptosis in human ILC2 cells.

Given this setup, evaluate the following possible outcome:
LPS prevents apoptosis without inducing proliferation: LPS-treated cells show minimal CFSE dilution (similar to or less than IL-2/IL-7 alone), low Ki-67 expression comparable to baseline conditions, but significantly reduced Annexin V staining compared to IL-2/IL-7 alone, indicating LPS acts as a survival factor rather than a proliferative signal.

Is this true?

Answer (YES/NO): NO